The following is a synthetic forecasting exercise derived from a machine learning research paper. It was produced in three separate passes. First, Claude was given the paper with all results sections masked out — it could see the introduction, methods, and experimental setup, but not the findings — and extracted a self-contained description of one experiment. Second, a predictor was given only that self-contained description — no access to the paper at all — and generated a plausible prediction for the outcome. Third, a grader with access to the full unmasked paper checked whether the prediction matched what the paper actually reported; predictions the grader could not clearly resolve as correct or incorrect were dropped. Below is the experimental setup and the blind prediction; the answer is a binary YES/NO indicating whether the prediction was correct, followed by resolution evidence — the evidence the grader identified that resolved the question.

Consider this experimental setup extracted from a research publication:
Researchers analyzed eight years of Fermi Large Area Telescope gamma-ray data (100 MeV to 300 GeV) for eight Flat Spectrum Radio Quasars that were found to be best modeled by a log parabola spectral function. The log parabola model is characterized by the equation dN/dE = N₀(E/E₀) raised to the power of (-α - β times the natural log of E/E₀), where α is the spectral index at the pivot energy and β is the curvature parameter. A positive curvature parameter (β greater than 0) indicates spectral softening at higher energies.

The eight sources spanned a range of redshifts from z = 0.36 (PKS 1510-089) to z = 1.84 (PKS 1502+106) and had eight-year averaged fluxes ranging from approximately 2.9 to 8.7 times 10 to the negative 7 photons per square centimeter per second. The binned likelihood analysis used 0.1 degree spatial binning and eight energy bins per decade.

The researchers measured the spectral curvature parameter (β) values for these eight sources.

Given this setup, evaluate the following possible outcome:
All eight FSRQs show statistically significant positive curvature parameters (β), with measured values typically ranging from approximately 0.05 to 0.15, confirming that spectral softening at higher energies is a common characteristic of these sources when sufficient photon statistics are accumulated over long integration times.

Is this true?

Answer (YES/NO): NO